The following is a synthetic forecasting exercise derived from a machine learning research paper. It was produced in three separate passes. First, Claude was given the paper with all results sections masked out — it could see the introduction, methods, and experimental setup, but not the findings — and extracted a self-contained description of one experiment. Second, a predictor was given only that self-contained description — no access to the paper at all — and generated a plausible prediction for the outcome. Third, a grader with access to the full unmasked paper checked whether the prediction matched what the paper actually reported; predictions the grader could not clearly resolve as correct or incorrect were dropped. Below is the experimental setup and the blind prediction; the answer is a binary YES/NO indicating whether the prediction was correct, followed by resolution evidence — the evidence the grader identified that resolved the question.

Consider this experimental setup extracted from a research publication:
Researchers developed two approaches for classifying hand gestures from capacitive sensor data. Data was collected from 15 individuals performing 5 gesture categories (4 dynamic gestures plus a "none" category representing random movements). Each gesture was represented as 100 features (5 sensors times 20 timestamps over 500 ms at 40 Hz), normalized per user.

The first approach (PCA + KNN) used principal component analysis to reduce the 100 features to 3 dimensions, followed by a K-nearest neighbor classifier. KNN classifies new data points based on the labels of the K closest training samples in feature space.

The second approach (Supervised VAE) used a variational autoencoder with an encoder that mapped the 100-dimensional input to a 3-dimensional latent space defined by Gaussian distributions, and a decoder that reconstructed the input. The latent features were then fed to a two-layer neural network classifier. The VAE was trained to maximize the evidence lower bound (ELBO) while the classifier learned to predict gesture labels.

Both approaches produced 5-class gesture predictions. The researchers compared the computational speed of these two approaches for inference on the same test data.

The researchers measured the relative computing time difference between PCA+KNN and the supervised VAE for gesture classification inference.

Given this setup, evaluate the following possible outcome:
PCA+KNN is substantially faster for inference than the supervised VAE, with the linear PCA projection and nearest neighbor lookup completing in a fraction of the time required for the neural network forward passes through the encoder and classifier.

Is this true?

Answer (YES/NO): YES